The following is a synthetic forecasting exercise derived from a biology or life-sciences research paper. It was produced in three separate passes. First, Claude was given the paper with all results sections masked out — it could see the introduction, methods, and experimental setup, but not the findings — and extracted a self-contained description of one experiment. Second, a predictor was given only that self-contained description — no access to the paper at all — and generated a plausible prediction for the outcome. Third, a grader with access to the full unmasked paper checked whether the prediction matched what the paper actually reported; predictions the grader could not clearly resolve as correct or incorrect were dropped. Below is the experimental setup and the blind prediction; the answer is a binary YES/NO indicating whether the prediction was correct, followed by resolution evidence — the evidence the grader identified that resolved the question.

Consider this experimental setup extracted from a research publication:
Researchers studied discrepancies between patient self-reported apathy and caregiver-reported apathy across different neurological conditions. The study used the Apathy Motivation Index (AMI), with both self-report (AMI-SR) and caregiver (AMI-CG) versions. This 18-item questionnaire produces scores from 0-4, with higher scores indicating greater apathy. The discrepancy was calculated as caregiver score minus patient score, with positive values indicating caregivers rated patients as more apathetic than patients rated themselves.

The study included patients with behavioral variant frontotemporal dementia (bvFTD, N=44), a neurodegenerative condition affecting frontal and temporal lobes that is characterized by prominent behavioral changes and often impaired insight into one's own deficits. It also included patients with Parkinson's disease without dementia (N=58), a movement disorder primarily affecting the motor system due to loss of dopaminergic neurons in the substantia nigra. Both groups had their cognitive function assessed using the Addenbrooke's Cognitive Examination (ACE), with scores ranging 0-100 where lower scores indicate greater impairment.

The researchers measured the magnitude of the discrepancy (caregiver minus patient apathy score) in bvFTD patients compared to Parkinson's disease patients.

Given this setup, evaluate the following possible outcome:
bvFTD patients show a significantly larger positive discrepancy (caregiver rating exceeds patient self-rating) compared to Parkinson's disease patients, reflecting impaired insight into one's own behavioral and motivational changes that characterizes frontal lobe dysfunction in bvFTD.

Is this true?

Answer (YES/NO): YES